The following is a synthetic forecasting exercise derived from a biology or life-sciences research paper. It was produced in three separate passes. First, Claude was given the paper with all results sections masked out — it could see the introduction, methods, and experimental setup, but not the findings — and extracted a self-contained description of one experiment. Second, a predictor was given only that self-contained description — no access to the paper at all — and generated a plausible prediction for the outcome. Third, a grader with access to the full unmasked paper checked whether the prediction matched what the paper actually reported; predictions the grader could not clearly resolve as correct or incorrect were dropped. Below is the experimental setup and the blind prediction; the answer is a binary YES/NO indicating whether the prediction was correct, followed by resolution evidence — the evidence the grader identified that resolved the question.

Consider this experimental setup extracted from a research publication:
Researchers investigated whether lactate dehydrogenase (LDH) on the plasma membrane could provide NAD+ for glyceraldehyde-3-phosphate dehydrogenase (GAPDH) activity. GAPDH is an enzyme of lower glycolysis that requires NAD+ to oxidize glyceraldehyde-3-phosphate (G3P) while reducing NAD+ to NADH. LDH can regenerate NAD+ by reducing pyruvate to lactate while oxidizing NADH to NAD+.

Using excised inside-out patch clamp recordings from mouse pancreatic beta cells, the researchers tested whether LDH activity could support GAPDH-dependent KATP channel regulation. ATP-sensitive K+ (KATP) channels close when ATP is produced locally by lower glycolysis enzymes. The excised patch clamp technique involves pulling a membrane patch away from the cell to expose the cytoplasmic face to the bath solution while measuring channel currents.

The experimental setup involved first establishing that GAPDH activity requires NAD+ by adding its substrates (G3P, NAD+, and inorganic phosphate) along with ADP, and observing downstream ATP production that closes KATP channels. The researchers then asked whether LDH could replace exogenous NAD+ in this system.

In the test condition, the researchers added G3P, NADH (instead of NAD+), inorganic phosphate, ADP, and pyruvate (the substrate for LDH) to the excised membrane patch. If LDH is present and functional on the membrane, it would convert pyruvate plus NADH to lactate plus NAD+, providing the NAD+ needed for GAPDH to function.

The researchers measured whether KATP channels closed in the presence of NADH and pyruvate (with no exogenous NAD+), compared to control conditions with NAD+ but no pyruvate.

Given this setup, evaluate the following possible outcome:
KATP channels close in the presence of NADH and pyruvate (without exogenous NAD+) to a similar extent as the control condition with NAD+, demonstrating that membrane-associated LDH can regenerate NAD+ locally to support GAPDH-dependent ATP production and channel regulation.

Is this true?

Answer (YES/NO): YES